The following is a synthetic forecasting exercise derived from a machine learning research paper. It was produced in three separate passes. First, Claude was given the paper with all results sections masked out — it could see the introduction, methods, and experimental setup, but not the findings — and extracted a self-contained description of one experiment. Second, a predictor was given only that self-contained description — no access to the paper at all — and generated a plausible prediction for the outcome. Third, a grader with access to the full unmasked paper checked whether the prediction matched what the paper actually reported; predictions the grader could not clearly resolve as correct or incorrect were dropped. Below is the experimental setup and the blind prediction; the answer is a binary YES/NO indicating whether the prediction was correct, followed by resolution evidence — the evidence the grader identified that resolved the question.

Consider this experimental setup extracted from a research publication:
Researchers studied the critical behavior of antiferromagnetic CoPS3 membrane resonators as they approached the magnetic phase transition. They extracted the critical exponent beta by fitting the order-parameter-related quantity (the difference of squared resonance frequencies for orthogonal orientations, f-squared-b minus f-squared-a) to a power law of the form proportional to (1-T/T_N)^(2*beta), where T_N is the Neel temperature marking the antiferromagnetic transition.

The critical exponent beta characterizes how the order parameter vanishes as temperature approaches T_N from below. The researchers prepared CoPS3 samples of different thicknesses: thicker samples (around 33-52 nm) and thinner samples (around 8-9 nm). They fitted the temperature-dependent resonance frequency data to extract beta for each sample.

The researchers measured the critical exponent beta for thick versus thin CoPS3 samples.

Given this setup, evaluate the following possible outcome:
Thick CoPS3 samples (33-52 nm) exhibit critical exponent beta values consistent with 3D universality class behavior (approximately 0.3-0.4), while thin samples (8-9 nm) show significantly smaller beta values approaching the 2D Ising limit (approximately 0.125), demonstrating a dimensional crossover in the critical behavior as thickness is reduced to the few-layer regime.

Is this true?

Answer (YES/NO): NO